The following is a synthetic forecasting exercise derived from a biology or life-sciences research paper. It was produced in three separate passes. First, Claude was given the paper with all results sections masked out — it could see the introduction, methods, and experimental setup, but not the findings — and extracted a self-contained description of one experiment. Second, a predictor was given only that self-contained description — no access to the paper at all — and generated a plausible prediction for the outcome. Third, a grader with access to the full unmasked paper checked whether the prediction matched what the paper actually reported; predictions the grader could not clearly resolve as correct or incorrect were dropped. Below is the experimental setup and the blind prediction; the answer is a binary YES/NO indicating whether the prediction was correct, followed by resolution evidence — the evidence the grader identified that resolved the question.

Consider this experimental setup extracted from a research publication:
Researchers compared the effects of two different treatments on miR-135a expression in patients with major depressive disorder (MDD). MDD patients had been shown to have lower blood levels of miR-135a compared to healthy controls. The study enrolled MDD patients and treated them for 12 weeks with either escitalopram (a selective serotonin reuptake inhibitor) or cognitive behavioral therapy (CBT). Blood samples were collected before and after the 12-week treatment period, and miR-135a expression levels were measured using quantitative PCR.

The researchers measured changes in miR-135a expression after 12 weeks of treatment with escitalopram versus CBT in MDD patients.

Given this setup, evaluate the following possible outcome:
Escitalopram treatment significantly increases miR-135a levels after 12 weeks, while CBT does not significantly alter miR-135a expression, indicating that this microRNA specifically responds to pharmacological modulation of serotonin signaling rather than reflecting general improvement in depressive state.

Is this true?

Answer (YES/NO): NO